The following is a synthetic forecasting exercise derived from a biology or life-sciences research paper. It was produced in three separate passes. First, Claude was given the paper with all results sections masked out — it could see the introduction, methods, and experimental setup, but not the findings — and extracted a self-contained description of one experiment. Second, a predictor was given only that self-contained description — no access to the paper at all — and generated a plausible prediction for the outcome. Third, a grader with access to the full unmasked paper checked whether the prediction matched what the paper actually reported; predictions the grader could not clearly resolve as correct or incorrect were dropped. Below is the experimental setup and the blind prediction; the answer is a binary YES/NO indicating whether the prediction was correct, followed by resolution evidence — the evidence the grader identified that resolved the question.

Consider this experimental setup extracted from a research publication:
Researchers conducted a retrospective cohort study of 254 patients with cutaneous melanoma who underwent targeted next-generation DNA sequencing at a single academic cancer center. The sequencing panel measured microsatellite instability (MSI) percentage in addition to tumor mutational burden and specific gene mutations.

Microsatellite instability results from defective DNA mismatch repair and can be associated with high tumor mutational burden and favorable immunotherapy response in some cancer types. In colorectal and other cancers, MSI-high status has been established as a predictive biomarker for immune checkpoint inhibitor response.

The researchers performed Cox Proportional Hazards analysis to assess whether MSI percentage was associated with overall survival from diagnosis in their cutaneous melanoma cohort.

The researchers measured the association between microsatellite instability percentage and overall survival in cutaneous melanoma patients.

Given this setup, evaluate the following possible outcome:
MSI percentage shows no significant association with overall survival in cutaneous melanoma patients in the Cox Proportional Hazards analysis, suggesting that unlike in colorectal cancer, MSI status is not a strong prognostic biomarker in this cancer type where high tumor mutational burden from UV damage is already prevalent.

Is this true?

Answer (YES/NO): YES